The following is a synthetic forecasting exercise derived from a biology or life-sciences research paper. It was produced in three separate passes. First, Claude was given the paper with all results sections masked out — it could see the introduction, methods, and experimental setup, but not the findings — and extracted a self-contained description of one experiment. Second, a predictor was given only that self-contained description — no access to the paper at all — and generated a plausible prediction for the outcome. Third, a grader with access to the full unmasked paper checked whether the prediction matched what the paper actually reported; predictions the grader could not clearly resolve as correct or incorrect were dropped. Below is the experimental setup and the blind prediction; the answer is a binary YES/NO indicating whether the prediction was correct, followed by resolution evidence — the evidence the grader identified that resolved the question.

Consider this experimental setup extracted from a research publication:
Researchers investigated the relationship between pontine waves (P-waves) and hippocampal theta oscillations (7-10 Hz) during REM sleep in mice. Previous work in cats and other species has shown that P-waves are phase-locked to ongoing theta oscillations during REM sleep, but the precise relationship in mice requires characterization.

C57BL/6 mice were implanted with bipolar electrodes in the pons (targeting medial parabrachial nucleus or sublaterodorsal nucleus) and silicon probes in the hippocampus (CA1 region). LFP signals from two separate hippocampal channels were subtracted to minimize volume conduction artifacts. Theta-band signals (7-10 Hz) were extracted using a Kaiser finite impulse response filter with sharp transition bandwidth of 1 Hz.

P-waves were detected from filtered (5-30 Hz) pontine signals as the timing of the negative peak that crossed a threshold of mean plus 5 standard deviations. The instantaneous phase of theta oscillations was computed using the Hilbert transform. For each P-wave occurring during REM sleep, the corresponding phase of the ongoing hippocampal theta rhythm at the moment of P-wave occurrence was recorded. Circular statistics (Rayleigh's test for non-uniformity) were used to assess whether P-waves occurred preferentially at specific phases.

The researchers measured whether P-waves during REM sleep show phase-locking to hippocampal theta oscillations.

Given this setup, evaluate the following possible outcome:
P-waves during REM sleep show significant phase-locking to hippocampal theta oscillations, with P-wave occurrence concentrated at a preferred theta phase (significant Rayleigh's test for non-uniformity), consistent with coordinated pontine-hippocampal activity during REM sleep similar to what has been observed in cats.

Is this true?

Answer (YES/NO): YES